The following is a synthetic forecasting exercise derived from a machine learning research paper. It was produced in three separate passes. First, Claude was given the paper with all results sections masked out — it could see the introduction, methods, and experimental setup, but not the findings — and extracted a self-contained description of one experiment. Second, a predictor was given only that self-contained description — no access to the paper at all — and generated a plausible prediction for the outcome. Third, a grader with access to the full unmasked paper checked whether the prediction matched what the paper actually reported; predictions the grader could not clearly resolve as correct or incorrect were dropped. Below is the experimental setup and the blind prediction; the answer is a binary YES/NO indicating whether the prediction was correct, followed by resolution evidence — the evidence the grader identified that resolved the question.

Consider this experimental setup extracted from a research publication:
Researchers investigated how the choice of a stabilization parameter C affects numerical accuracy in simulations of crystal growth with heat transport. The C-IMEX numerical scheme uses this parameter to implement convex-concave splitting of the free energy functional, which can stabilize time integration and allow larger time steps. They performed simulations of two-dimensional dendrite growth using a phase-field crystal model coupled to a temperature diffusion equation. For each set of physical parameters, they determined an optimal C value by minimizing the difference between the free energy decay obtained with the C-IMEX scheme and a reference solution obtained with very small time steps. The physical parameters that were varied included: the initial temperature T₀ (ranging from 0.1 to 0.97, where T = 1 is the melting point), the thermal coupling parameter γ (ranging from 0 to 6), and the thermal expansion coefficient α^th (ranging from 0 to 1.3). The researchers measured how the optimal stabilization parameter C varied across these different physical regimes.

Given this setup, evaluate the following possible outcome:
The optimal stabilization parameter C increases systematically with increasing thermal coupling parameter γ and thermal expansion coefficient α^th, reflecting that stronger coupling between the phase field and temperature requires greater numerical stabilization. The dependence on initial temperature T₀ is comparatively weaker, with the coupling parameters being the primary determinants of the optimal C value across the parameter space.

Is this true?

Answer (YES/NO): NO